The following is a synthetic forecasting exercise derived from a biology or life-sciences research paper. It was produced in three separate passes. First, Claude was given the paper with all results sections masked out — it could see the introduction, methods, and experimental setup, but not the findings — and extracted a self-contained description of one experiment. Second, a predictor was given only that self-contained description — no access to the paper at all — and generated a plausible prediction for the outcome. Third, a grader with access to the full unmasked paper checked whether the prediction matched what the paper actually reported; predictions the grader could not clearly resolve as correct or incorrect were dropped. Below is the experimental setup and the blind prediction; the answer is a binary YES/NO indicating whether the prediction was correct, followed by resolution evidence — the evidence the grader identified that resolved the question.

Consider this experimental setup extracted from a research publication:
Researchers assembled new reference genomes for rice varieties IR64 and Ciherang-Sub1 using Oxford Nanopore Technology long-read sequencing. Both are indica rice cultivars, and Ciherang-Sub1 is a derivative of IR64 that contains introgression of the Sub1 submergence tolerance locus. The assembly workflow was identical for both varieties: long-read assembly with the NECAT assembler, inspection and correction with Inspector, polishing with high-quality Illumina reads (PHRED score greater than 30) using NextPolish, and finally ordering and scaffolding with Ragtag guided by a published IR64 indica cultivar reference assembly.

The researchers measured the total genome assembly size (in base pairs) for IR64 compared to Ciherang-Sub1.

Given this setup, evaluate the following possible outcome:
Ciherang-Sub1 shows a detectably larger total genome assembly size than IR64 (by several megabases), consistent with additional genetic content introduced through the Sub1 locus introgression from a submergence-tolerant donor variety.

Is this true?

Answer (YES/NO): YES